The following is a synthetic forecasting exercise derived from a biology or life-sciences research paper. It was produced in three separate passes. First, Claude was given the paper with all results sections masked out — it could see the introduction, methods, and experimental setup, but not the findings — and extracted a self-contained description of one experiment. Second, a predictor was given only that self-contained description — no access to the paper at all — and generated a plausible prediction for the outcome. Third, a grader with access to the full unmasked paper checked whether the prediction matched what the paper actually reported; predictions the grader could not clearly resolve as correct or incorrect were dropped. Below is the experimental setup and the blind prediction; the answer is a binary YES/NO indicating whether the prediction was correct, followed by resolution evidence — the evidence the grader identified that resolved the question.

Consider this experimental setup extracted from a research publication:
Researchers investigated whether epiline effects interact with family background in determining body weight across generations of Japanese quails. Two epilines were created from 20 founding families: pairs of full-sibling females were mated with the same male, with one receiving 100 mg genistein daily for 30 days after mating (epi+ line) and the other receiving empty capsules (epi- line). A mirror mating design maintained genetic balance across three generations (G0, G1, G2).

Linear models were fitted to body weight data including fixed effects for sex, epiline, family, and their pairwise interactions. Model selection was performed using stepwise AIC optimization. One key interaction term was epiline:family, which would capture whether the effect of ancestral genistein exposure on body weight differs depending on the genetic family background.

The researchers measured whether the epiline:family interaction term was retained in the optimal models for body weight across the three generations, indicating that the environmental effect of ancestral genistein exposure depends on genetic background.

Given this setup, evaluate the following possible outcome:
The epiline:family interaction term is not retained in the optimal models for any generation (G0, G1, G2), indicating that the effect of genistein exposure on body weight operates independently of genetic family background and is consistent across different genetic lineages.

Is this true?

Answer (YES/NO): NO